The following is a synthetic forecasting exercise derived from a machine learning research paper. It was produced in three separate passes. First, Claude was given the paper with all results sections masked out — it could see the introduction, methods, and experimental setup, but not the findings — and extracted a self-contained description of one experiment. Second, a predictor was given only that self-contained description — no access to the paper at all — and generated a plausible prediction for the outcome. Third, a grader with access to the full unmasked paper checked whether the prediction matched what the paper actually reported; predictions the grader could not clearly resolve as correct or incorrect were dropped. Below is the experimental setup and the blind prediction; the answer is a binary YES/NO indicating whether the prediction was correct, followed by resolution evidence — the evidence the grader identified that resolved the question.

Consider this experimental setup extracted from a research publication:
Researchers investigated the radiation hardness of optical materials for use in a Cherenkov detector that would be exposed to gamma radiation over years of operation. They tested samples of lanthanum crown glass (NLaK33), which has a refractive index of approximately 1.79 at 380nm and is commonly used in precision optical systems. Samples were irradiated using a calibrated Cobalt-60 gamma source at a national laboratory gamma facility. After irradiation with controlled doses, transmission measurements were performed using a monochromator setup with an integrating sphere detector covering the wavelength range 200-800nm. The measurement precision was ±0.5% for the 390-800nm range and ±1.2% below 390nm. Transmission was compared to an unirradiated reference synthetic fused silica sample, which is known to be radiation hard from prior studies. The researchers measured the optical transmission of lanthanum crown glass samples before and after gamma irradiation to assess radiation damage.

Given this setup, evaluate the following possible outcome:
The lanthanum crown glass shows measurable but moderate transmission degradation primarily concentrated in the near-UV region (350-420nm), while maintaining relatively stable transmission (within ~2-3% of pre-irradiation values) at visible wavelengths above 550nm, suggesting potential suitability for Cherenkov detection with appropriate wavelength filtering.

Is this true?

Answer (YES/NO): NO